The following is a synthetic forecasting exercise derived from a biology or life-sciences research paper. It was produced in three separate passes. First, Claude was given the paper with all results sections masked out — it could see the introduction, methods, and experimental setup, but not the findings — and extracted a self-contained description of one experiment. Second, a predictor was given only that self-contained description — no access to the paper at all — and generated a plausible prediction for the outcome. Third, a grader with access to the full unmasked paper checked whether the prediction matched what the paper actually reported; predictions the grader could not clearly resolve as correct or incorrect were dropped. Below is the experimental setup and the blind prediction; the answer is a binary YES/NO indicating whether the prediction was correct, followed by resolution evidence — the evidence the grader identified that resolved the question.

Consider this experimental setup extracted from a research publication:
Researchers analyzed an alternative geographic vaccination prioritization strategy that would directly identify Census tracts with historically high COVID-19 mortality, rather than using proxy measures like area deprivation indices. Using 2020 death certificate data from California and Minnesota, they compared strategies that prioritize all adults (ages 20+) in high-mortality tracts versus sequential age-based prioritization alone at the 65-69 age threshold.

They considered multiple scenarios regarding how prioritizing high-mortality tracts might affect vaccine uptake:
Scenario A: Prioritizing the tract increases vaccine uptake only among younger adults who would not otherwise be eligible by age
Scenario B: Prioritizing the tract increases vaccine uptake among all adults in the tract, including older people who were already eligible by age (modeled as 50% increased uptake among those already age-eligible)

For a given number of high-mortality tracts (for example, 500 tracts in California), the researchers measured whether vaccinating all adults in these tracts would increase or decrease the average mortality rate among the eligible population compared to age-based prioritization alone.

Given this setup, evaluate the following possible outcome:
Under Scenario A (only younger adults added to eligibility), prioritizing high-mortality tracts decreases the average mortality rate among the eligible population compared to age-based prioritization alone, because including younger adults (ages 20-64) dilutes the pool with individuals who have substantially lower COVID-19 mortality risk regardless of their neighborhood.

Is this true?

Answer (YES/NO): YES